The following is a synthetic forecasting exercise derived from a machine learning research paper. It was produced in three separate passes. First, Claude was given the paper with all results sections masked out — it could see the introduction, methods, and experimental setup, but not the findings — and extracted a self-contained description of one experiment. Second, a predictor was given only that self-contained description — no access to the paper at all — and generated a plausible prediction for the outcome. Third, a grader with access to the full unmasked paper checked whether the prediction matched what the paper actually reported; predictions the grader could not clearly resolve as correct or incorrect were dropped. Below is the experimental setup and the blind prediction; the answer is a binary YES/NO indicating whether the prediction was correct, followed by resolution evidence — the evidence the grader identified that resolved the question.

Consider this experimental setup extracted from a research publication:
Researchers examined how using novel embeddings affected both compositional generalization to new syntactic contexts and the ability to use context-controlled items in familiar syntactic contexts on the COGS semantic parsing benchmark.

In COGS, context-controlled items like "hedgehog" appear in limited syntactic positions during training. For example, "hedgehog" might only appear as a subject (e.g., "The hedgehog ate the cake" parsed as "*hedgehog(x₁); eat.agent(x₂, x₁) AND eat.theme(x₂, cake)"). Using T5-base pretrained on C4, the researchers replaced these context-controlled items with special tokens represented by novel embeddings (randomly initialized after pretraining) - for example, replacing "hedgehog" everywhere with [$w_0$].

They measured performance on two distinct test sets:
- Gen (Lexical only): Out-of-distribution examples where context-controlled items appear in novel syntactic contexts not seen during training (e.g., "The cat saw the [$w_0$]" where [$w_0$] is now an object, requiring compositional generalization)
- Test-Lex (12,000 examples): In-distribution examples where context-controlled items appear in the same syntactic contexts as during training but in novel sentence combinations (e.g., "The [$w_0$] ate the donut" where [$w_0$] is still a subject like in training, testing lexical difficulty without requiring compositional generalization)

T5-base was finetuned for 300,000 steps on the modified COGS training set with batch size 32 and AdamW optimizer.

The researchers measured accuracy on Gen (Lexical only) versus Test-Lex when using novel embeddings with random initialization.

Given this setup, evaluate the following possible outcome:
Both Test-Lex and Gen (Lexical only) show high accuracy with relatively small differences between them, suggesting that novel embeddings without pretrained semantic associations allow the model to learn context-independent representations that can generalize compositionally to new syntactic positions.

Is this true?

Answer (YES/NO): NO